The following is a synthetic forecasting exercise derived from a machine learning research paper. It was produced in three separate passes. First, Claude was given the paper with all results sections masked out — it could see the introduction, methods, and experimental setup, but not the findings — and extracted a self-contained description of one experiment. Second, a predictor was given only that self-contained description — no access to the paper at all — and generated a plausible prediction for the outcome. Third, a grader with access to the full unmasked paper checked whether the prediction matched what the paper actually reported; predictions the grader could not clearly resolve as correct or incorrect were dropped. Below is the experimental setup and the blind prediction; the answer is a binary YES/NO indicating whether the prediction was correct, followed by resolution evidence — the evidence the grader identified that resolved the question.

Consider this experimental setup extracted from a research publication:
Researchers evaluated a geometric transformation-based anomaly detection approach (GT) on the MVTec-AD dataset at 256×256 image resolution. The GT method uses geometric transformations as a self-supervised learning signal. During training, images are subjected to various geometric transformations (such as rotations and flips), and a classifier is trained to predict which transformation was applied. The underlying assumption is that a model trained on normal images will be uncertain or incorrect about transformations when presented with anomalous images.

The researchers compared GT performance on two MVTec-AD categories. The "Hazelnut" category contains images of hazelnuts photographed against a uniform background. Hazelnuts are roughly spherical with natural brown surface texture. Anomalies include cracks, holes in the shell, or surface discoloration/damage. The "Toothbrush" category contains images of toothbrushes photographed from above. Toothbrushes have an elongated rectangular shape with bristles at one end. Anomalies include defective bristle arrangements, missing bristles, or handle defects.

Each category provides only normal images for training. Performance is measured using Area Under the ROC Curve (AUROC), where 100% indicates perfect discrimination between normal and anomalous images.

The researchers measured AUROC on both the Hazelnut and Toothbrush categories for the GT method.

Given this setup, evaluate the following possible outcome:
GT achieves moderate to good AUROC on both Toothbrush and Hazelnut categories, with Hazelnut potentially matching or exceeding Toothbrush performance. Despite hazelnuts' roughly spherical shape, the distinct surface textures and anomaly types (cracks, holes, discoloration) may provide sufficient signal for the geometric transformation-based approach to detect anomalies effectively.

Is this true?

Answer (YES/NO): NO